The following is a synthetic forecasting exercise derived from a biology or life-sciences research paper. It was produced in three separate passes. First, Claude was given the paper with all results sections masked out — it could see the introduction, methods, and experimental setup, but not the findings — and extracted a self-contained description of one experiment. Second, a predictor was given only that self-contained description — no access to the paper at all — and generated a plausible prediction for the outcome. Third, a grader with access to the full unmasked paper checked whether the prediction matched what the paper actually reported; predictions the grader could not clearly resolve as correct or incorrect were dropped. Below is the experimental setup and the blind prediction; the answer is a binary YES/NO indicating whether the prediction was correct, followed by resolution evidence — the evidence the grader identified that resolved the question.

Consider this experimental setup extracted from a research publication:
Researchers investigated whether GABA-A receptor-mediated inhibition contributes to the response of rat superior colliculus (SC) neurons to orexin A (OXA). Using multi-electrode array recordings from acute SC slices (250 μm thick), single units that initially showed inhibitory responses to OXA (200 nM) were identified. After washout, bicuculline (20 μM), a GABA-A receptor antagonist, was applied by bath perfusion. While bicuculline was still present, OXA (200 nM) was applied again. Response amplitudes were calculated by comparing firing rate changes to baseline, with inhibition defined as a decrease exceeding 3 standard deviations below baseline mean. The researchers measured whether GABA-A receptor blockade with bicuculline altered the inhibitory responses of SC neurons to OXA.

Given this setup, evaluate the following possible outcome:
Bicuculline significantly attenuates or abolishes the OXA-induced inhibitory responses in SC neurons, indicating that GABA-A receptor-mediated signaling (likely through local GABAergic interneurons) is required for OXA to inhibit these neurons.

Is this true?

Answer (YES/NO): YES